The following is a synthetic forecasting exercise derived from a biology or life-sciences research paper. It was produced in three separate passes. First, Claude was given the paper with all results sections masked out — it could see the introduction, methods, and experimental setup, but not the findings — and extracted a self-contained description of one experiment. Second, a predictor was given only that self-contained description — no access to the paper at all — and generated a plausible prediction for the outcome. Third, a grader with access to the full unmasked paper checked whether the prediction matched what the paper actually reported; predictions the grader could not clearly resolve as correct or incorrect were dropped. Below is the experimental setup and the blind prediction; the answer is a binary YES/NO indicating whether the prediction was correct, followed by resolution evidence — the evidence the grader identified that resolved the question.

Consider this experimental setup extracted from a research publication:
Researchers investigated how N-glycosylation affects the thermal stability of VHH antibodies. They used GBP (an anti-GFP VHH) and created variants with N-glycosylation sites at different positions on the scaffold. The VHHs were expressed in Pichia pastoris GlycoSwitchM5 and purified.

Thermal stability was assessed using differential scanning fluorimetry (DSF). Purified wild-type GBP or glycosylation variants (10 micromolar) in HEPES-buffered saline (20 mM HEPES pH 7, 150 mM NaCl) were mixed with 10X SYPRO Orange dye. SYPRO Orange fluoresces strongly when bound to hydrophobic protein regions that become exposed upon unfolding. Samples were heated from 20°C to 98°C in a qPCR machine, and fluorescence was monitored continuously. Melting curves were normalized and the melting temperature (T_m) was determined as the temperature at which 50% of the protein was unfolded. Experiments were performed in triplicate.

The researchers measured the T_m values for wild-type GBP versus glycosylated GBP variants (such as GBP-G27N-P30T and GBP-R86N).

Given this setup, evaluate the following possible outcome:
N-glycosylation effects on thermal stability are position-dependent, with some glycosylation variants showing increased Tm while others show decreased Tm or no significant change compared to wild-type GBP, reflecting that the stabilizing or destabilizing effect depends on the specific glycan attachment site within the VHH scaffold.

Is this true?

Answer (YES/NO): YES